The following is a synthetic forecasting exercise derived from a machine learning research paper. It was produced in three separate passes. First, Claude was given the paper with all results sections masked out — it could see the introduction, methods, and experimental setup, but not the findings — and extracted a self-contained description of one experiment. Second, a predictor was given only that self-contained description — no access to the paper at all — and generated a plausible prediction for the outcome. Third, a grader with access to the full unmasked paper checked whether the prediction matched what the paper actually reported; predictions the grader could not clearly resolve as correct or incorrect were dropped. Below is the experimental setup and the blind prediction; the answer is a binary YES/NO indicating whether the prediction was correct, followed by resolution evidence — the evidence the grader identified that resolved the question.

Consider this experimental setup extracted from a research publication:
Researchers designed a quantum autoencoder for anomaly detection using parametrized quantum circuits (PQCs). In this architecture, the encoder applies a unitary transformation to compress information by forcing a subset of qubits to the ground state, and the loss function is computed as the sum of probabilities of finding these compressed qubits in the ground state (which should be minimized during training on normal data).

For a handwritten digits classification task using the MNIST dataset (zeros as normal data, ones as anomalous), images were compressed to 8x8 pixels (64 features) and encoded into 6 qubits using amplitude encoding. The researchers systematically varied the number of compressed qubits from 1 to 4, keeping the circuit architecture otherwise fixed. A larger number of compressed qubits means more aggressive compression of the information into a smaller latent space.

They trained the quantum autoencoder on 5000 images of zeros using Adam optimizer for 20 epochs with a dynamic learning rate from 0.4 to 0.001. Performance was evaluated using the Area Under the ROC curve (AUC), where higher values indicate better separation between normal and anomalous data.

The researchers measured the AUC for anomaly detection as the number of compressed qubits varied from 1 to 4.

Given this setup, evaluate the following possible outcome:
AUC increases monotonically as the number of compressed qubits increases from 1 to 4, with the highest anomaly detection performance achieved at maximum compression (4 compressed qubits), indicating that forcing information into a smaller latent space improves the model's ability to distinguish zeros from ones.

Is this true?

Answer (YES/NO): NO